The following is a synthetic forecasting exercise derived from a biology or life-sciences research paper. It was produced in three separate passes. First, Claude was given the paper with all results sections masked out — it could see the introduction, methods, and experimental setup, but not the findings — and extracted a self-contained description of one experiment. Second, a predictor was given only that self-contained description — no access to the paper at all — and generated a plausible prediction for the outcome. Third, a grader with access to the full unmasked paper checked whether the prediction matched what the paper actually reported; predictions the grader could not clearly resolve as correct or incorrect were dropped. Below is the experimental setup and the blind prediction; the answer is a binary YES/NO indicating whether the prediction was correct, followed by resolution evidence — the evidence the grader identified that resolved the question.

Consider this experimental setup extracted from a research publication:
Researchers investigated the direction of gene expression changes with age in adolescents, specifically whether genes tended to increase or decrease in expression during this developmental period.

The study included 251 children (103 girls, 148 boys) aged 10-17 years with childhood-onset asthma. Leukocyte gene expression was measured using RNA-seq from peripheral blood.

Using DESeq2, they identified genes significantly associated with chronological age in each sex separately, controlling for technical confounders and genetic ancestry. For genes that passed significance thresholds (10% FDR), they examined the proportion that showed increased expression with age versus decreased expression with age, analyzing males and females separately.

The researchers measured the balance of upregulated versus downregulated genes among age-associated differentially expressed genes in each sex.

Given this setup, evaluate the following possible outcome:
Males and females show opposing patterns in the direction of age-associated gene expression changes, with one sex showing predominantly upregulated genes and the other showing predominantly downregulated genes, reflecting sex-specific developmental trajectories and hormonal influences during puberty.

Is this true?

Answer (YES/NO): NO